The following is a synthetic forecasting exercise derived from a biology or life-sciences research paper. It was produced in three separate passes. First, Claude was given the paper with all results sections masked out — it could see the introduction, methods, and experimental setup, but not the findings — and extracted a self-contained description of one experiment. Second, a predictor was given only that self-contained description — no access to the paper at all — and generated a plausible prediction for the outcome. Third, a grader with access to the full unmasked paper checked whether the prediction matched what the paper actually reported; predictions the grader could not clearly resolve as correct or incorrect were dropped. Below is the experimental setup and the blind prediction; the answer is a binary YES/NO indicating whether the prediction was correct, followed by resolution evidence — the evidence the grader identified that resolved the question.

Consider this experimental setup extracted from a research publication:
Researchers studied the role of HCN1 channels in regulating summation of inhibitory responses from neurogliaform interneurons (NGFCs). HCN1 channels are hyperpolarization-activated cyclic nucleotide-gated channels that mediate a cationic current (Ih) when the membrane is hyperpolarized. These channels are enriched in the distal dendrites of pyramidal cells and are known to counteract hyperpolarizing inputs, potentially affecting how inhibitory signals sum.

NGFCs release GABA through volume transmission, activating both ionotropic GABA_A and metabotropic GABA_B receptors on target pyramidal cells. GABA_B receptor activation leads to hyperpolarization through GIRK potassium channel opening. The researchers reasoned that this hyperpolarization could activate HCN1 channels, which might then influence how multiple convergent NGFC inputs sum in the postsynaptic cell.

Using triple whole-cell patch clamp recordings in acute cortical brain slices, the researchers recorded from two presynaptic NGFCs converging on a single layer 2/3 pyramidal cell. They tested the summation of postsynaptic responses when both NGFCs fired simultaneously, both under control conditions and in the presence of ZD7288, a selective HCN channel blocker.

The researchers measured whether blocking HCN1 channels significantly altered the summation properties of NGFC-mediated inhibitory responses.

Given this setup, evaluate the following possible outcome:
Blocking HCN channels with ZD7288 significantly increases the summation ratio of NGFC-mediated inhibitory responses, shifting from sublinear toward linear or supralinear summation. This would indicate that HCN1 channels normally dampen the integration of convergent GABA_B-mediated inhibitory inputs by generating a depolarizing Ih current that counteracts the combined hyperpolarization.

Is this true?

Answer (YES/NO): NO